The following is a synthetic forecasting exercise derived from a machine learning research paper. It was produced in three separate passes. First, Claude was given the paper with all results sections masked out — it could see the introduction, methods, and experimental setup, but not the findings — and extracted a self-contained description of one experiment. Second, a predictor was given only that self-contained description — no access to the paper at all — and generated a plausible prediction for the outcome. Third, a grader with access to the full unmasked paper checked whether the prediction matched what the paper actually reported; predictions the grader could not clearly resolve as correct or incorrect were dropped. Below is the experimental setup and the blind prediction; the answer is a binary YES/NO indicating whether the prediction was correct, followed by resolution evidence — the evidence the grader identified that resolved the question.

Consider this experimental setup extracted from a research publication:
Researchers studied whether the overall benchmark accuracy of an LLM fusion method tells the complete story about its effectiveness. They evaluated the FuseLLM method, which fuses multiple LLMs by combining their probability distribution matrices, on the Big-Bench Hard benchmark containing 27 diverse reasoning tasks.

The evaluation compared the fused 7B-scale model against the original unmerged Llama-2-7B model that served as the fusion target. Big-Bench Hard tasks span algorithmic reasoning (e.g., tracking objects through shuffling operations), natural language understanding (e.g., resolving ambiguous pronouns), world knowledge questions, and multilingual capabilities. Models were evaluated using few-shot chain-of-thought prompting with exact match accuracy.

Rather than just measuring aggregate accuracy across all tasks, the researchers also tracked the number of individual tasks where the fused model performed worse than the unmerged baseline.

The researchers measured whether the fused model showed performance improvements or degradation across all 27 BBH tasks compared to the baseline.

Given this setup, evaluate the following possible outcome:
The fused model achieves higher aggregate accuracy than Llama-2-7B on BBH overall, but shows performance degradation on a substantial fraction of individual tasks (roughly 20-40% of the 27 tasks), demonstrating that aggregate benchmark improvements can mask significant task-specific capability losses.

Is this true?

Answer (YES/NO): YES